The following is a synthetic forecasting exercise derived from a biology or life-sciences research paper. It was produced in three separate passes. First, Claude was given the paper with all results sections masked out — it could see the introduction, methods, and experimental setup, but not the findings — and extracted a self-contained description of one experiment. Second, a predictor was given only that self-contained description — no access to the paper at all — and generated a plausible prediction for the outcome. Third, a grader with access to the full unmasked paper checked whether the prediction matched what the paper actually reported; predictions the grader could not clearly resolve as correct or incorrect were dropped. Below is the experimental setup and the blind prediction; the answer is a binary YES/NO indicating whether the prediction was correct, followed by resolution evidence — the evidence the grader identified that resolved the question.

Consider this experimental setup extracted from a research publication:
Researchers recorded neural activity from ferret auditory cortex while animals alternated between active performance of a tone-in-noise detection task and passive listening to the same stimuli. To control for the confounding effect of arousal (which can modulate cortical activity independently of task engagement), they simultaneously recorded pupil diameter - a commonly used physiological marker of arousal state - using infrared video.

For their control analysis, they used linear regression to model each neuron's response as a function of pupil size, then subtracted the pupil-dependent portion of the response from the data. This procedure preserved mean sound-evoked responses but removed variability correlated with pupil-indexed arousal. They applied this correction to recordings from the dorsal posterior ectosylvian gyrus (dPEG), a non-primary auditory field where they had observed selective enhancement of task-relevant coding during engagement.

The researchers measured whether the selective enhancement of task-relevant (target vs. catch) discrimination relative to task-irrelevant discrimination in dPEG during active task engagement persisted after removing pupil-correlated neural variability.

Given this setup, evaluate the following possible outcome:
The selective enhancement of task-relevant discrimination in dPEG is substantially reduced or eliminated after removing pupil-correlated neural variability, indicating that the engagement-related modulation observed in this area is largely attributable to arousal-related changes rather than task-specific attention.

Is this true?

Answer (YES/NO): NO